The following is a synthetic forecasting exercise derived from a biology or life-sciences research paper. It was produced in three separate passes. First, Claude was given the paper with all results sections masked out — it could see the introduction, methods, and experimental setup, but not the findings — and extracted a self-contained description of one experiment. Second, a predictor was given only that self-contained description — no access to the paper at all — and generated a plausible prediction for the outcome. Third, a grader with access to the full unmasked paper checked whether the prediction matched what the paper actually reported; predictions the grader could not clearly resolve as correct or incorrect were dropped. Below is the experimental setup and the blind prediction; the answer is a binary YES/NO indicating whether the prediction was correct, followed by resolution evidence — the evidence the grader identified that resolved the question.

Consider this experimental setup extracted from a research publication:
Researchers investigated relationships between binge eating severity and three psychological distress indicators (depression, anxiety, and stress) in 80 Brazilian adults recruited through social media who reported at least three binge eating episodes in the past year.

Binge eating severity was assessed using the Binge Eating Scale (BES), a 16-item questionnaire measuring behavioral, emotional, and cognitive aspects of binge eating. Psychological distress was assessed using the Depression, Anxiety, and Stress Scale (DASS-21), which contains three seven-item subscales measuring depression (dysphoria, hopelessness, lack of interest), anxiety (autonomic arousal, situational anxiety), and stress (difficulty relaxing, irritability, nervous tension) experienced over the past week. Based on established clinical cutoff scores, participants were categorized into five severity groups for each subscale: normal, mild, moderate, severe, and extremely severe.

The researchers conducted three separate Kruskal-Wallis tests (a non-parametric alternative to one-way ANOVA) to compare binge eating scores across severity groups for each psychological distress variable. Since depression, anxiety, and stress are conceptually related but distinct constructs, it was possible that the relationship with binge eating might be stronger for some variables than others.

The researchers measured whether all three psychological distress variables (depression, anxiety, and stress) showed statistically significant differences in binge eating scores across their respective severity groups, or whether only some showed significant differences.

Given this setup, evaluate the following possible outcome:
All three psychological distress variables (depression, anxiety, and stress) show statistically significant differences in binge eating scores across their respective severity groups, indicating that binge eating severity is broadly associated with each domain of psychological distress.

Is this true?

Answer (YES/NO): NO